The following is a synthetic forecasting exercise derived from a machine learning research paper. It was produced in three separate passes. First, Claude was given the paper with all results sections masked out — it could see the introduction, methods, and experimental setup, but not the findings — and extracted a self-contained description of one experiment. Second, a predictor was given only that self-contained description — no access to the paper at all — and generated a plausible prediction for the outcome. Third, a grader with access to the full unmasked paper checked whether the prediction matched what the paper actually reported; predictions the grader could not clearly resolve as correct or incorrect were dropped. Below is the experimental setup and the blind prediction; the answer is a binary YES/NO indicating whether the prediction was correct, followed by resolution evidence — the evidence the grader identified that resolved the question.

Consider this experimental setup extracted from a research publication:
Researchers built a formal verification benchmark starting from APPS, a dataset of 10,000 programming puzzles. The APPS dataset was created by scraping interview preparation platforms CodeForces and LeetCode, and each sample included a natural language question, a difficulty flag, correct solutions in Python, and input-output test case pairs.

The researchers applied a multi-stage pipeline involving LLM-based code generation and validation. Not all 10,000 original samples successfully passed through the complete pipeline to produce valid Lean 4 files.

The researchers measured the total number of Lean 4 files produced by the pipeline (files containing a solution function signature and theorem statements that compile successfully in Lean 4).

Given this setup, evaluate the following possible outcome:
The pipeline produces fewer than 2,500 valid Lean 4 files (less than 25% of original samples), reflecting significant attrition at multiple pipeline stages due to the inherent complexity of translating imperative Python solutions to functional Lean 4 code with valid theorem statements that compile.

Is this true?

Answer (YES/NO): NO